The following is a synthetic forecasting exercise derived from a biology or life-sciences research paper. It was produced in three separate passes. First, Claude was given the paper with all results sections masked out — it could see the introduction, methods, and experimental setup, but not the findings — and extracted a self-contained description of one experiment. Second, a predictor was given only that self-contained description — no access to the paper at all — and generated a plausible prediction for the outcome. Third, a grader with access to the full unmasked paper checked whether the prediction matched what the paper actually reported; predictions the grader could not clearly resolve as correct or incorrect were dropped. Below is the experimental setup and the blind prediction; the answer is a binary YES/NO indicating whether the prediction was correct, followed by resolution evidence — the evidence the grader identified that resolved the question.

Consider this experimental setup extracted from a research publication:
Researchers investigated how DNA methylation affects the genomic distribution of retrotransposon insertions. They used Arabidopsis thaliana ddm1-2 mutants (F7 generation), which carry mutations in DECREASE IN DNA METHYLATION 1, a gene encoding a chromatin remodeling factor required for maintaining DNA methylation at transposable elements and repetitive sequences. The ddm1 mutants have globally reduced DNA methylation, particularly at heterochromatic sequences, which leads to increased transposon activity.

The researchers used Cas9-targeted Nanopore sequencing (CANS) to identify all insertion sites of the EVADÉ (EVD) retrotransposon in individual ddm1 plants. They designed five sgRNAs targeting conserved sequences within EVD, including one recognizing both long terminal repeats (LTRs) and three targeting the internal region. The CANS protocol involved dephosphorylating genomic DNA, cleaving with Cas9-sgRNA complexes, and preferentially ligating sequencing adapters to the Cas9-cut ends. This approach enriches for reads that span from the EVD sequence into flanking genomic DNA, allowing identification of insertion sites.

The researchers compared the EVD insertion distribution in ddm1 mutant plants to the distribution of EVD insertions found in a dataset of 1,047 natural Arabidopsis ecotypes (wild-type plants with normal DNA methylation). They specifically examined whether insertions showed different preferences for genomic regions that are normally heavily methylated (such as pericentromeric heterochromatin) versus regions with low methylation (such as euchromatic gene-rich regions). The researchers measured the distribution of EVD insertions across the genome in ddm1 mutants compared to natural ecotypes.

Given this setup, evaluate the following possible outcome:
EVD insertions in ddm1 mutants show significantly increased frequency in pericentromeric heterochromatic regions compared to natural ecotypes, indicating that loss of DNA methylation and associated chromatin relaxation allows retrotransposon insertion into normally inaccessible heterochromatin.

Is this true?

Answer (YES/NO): YES